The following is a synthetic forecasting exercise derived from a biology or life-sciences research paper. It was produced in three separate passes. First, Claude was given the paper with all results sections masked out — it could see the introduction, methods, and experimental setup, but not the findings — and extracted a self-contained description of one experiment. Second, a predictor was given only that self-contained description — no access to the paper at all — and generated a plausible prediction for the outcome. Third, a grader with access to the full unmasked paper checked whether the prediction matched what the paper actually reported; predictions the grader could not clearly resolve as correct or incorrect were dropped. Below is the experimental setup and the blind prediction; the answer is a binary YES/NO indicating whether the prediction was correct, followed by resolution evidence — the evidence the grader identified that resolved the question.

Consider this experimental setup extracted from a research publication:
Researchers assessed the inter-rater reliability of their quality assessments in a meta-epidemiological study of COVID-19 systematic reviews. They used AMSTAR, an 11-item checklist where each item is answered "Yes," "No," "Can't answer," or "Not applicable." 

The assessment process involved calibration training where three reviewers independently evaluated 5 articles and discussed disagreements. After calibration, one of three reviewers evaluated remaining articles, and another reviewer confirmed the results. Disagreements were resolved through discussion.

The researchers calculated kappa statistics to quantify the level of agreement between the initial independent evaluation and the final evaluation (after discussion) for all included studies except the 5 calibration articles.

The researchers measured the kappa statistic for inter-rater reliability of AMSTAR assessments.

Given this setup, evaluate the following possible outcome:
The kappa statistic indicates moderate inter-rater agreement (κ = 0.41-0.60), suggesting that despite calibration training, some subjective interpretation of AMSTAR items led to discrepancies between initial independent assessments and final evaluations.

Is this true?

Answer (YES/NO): NO